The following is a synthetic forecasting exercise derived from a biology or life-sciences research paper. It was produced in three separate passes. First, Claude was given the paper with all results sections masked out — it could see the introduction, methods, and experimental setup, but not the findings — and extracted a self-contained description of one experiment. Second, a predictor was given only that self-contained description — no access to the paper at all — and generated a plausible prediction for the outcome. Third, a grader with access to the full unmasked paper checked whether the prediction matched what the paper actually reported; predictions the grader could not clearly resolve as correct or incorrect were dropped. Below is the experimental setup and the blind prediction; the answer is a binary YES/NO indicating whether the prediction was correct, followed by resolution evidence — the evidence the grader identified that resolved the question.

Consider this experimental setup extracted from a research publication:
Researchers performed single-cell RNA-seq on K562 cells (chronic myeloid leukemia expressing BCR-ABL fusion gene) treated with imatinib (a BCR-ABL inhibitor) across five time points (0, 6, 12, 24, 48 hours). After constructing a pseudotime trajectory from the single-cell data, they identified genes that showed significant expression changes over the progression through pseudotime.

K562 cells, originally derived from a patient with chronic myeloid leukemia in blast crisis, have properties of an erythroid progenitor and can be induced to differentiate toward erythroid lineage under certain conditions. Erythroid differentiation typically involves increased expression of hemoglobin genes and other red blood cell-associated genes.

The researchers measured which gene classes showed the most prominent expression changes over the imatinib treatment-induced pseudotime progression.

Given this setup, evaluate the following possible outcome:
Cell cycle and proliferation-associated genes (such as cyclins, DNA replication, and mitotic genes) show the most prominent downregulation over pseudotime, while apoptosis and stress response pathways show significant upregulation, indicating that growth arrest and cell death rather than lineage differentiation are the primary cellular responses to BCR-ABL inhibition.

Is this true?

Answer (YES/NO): NO